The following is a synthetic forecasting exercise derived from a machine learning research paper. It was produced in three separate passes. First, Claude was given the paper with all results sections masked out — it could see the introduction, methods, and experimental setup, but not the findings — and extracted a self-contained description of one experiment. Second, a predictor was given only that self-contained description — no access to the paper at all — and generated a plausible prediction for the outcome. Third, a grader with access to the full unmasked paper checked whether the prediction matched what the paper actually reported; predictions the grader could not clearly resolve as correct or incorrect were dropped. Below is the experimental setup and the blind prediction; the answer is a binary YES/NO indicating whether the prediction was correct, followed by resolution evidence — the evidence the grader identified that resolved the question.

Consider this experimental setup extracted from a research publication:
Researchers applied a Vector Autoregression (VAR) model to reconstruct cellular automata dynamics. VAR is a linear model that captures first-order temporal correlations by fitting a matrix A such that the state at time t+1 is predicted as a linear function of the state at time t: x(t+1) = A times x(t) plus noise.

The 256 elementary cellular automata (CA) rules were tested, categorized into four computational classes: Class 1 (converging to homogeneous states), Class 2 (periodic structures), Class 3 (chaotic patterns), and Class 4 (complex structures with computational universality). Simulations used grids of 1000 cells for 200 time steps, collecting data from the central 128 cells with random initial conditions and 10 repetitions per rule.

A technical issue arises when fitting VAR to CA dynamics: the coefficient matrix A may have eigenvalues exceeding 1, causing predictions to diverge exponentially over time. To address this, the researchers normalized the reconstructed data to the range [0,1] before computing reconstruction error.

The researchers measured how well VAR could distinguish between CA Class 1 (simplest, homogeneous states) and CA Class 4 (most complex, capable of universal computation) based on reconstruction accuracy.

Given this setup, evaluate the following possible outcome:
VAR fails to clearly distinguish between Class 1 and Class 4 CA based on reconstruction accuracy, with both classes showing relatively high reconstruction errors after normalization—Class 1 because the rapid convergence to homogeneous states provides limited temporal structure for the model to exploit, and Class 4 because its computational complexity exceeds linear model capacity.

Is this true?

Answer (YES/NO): NO